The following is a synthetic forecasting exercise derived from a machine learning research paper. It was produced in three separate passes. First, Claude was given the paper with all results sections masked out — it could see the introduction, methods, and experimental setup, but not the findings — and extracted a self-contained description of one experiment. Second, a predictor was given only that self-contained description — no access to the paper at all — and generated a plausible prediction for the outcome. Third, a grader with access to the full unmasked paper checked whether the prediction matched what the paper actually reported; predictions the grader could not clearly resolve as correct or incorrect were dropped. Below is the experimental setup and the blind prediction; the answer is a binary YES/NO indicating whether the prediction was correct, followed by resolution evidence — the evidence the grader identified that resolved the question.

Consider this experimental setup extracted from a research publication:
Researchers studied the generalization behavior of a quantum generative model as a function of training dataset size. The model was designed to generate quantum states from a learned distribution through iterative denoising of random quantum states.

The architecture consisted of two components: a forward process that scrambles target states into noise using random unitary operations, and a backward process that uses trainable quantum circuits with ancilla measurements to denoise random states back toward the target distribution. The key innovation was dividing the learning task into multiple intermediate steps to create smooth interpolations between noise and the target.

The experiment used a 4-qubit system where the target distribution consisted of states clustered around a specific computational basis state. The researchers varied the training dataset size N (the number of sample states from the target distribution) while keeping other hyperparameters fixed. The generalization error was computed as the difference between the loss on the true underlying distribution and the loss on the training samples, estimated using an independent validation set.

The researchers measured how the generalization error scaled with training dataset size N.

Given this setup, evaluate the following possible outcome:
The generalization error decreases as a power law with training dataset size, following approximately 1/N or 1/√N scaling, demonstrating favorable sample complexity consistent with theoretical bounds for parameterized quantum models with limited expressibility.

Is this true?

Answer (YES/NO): YES